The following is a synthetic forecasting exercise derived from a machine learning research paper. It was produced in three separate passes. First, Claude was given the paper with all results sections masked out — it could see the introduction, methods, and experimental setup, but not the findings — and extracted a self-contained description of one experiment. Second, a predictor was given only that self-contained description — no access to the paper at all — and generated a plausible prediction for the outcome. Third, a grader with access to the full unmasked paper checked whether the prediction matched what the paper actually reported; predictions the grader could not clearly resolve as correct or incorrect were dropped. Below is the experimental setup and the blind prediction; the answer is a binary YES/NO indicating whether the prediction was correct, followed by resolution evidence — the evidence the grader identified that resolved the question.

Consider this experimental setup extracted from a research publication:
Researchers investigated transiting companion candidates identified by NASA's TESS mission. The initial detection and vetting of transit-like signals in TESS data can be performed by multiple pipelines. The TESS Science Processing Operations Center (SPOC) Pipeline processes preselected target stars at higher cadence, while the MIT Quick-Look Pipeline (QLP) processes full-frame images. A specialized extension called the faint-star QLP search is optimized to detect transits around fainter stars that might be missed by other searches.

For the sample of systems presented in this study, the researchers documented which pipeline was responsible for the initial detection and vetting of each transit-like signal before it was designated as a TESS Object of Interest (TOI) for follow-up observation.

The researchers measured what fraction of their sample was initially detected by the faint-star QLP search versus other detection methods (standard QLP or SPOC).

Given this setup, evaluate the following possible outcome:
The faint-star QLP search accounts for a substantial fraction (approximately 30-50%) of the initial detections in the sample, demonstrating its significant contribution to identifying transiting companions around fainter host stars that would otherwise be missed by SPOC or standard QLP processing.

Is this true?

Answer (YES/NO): NO